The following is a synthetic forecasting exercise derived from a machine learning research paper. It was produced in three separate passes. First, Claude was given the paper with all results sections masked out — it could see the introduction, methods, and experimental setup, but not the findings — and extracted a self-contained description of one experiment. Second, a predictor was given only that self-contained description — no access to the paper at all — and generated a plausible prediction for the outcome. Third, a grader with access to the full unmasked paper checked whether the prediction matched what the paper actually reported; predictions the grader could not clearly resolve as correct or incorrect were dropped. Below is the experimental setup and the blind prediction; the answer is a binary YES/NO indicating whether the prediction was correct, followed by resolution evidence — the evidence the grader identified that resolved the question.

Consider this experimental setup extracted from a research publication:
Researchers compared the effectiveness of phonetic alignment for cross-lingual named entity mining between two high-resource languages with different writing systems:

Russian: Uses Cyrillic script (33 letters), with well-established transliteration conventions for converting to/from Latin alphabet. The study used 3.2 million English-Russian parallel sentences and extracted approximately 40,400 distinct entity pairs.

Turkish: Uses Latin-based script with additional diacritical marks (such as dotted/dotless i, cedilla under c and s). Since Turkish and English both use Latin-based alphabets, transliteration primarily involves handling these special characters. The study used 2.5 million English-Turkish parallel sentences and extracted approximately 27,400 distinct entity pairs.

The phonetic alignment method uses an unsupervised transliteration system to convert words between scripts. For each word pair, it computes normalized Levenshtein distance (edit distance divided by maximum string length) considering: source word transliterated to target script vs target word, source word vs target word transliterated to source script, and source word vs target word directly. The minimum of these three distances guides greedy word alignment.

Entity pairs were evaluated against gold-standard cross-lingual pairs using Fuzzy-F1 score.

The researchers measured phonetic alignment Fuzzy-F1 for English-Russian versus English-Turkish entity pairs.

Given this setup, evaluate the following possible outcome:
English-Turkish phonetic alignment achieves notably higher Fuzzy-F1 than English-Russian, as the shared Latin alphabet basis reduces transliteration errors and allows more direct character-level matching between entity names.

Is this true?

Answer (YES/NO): YES